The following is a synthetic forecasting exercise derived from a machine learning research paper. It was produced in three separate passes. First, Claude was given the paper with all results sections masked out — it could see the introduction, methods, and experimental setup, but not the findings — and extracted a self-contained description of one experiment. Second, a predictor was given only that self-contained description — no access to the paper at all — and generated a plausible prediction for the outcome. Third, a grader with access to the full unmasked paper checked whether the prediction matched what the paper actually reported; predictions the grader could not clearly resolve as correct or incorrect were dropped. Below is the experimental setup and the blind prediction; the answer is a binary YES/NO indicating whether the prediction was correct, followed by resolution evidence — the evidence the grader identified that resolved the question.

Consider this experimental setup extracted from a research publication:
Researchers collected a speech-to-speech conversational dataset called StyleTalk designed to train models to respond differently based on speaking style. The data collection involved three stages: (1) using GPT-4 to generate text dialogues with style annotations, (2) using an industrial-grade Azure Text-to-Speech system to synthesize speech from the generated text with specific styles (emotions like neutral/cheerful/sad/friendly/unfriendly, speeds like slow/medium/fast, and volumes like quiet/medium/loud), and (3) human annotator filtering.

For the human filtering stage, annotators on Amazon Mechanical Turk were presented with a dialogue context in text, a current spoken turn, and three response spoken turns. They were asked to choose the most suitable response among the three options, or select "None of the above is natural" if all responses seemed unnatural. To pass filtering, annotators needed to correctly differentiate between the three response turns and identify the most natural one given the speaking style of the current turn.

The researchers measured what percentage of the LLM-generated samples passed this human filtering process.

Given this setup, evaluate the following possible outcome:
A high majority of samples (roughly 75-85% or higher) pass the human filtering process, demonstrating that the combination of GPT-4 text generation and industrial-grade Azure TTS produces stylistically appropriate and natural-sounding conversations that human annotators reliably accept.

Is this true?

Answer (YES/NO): NO